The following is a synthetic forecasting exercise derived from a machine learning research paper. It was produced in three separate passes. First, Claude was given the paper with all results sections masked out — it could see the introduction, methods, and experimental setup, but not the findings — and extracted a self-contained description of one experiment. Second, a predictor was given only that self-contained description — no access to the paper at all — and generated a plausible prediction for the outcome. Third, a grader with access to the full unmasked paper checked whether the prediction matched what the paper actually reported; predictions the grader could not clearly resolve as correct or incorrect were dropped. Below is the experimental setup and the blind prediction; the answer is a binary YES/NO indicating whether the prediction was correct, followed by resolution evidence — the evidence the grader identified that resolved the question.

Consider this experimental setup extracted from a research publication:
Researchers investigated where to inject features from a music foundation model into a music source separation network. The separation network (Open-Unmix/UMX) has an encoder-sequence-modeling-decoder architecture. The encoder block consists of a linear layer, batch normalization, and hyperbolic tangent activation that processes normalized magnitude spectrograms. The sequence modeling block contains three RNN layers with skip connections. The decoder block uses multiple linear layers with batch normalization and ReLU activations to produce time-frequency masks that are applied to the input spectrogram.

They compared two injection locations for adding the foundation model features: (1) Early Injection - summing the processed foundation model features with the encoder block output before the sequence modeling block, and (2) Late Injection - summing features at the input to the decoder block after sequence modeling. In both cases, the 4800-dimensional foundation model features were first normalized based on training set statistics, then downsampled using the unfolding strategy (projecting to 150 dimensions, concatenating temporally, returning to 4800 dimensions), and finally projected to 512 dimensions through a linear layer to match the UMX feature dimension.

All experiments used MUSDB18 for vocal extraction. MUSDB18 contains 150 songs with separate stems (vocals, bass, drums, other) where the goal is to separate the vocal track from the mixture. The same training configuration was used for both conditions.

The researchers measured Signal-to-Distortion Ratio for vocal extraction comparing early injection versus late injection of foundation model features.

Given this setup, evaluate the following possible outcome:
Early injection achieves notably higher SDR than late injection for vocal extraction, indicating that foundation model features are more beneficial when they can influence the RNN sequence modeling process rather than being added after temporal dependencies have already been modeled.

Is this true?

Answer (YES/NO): NO